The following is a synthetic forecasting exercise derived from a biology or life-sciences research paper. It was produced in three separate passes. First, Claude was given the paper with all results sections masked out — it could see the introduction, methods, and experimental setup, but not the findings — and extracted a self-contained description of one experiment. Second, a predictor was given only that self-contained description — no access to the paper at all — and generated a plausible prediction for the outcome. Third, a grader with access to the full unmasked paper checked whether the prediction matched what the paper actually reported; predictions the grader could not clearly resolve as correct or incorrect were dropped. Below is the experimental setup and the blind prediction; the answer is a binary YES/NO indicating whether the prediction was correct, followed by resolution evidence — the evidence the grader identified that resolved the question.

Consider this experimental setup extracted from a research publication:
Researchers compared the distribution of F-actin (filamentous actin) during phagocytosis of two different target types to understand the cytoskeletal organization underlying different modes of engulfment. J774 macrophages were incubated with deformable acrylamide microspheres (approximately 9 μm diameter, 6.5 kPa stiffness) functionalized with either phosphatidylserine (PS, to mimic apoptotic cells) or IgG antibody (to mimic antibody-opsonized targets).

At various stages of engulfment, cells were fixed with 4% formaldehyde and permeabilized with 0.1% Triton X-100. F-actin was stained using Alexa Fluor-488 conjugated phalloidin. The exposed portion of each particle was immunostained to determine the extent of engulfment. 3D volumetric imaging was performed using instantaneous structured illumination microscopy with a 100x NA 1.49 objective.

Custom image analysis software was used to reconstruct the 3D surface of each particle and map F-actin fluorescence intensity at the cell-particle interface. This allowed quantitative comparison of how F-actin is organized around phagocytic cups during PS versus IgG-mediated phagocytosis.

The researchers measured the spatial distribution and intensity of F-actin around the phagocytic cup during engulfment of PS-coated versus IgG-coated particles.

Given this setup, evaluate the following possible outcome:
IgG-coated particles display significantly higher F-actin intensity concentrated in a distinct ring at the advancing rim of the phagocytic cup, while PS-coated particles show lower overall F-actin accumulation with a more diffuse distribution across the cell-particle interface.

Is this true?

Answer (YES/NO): YES